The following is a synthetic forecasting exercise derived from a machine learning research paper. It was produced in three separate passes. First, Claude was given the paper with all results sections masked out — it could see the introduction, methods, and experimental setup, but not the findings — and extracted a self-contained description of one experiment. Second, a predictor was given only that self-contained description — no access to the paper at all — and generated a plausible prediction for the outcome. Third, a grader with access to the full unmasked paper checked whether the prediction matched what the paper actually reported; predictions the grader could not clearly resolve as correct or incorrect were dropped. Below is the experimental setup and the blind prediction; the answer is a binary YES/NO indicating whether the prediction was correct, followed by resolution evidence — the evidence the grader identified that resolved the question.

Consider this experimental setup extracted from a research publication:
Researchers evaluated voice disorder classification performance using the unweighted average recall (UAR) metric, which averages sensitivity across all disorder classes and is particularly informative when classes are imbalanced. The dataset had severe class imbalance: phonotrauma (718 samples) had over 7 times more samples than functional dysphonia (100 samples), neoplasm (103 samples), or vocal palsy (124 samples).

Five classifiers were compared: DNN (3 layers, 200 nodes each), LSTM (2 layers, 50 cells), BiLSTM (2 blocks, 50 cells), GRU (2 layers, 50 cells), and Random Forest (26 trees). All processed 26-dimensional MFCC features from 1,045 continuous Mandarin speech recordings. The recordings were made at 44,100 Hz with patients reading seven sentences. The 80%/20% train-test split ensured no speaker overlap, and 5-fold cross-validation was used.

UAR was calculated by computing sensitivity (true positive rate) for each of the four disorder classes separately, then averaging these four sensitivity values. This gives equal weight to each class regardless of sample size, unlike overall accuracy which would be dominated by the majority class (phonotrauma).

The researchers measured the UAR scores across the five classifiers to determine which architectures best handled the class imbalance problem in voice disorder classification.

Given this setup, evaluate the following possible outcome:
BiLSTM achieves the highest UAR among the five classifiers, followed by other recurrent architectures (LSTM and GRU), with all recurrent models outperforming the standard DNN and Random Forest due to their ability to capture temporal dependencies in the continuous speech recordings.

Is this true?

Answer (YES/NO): YES